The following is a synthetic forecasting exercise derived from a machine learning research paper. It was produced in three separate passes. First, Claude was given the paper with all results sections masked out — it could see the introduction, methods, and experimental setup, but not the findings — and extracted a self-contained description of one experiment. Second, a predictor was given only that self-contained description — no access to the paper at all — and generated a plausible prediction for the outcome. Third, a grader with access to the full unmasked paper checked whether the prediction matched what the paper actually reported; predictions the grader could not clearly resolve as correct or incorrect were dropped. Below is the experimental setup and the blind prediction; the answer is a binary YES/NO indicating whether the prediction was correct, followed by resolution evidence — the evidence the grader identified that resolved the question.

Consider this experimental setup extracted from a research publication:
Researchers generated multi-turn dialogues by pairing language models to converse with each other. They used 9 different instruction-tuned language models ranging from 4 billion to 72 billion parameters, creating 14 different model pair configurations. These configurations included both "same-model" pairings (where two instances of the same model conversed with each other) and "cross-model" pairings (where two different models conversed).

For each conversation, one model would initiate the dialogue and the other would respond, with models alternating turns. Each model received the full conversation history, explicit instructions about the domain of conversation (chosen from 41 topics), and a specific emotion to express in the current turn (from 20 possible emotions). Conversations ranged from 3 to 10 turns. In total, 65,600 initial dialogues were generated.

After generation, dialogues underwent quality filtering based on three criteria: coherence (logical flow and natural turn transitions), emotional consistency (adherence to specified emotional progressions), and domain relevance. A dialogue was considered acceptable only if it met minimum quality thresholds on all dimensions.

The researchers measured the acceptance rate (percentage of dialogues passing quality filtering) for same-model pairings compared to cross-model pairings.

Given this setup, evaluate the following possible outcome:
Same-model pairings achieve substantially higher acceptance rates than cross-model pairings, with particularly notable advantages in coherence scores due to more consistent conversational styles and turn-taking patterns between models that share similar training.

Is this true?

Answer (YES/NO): NO